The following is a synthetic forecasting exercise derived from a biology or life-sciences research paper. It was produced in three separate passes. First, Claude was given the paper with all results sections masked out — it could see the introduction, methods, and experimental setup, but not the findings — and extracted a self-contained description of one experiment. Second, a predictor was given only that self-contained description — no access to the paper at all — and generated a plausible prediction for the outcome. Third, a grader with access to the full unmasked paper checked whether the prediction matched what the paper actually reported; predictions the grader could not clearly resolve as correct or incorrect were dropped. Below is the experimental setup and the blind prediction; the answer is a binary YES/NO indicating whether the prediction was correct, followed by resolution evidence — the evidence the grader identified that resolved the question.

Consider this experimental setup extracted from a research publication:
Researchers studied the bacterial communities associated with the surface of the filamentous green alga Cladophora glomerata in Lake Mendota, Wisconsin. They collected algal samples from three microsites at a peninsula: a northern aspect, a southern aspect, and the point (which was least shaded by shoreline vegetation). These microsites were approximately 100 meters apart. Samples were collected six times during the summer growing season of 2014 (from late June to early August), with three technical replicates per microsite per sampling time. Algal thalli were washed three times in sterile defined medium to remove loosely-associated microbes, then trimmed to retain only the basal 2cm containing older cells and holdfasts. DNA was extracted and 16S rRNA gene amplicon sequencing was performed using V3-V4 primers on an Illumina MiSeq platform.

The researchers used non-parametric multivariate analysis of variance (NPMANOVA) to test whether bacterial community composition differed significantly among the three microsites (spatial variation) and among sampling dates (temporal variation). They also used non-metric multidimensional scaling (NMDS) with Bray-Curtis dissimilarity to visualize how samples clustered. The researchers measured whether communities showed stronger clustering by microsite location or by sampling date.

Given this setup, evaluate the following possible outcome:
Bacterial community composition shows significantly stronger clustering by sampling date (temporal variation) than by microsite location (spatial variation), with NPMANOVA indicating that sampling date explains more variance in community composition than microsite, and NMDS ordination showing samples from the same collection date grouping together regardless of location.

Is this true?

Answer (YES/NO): NO